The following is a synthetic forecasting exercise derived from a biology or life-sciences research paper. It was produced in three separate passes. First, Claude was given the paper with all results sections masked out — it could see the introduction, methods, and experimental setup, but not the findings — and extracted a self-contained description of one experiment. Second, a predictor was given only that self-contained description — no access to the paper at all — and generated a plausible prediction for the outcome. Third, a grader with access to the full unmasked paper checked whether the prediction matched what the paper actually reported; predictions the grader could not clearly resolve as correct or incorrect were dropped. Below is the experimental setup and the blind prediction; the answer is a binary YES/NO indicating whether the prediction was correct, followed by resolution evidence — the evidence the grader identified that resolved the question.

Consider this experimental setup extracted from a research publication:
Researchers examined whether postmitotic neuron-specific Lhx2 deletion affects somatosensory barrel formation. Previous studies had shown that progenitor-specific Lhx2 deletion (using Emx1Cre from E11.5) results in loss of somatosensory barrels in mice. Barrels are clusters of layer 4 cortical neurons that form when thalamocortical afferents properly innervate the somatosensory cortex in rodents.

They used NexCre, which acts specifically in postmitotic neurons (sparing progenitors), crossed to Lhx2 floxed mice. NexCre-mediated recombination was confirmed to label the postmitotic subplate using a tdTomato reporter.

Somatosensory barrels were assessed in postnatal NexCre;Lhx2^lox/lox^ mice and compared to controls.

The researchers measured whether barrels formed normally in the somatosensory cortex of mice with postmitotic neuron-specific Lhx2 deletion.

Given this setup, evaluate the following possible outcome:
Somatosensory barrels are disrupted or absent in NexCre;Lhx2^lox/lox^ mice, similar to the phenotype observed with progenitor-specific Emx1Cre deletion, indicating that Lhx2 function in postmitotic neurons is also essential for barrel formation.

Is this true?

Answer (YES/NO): NO